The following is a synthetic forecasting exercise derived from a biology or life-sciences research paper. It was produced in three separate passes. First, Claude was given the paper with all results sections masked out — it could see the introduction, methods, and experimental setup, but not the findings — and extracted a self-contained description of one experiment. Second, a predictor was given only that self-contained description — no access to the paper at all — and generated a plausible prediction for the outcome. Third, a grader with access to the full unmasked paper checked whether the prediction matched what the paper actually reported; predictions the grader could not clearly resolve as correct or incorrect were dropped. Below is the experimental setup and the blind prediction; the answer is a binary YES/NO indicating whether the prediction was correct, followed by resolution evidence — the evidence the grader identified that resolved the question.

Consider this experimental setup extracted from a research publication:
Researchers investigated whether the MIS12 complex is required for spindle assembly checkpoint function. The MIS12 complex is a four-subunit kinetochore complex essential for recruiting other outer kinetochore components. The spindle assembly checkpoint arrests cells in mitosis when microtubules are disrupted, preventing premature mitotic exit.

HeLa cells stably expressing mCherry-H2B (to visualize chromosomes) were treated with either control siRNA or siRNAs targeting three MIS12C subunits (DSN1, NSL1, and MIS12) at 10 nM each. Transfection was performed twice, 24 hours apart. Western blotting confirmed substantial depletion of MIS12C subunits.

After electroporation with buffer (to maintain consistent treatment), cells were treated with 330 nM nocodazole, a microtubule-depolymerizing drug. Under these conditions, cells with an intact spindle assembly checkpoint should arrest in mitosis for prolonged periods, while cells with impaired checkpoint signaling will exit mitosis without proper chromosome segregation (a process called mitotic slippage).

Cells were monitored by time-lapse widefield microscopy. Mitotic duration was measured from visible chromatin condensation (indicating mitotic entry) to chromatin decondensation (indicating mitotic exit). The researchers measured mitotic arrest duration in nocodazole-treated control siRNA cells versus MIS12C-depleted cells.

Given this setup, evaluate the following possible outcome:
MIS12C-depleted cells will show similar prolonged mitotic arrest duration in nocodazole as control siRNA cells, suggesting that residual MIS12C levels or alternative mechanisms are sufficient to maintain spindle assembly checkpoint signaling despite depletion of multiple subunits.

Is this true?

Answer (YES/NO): NO